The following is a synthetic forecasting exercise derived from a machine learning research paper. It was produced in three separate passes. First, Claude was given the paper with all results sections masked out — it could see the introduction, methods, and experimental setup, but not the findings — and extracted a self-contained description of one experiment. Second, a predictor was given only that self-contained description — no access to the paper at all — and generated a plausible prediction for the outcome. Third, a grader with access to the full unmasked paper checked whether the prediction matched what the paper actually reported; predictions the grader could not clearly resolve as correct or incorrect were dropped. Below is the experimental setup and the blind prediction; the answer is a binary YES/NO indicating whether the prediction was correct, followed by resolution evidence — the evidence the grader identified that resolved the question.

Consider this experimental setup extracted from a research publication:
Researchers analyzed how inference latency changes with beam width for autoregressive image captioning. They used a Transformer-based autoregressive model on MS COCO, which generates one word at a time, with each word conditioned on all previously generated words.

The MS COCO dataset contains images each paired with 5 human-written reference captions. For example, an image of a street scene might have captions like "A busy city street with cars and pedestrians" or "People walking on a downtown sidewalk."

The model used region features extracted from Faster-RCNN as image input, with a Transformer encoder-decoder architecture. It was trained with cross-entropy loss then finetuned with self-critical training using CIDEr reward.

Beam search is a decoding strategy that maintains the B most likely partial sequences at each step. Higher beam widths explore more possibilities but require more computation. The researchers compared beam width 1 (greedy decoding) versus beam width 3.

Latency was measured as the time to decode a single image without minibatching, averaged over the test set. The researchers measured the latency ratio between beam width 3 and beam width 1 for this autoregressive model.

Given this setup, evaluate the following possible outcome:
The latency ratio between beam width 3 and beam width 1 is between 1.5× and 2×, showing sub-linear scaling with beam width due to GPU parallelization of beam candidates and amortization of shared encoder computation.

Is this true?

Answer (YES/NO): NO